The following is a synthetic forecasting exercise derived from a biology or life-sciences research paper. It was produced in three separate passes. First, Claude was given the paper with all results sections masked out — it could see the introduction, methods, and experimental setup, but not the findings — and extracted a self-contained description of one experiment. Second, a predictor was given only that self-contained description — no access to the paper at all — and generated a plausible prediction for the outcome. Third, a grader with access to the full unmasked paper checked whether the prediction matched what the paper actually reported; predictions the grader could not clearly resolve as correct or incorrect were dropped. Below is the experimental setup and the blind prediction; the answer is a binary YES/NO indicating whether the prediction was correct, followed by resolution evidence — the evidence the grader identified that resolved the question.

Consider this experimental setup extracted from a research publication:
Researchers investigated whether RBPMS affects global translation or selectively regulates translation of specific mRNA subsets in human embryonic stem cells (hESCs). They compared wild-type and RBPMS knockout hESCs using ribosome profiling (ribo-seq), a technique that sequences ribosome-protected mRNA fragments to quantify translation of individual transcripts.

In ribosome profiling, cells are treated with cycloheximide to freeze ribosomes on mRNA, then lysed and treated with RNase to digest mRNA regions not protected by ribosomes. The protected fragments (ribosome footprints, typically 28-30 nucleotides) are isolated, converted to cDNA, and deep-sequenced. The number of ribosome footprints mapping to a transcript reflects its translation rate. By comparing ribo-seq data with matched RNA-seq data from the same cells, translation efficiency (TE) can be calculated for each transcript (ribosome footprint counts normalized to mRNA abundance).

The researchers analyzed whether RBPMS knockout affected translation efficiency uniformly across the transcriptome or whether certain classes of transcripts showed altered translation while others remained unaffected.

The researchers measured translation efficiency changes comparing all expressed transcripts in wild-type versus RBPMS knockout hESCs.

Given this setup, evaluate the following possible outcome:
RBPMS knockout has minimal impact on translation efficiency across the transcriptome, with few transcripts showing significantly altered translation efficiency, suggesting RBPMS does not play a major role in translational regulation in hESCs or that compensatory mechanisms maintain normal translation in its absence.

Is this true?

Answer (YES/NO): NO